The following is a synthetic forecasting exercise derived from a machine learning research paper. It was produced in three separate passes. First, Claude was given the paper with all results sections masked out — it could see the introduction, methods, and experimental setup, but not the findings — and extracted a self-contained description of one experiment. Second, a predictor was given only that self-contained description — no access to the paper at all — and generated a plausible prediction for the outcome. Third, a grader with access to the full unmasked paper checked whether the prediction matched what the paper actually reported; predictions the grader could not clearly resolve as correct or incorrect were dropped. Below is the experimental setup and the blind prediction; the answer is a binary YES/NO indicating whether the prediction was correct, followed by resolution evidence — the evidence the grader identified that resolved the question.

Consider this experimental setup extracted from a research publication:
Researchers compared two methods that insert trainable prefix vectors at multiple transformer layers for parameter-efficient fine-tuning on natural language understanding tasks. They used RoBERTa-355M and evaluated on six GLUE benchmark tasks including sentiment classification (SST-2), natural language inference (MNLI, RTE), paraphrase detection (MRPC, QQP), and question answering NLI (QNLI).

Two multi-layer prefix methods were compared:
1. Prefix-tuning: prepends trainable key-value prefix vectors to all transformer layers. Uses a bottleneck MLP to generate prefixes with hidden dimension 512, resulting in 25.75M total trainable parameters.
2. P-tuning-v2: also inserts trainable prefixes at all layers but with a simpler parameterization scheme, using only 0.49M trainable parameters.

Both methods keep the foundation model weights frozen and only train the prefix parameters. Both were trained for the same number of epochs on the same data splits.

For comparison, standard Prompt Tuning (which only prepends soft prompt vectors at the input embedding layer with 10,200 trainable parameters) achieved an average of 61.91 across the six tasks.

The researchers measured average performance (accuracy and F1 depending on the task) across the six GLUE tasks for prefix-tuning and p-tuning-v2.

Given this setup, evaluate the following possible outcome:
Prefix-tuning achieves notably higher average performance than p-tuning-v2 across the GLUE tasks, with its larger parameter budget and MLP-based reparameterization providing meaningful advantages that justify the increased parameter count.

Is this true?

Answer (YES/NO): YES